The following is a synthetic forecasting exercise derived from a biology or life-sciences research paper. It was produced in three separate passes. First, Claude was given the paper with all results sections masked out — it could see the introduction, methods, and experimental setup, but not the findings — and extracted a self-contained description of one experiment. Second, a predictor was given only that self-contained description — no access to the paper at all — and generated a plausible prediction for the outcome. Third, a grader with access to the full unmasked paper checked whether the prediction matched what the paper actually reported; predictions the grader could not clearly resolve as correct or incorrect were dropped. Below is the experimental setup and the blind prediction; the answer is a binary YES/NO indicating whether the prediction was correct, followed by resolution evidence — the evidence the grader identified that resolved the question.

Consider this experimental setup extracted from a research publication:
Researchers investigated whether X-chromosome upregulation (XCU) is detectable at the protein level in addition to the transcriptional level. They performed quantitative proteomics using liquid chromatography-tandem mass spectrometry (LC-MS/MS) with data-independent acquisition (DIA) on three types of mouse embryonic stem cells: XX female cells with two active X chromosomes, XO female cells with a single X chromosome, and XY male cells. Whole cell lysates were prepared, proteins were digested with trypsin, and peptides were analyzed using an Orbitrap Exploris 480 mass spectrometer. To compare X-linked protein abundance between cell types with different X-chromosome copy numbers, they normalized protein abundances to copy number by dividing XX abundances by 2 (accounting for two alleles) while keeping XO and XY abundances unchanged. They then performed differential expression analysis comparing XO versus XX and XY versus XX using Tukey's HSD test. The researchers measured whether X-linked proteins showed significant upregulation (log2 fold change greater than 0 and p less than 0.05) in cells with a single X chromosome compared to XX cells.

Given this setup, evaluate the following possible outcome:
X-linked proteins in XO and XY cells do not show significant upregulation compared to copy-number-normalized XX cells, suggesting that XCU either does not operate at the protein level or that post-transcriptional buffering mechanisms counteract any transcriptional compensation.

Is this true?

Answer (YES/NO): NO